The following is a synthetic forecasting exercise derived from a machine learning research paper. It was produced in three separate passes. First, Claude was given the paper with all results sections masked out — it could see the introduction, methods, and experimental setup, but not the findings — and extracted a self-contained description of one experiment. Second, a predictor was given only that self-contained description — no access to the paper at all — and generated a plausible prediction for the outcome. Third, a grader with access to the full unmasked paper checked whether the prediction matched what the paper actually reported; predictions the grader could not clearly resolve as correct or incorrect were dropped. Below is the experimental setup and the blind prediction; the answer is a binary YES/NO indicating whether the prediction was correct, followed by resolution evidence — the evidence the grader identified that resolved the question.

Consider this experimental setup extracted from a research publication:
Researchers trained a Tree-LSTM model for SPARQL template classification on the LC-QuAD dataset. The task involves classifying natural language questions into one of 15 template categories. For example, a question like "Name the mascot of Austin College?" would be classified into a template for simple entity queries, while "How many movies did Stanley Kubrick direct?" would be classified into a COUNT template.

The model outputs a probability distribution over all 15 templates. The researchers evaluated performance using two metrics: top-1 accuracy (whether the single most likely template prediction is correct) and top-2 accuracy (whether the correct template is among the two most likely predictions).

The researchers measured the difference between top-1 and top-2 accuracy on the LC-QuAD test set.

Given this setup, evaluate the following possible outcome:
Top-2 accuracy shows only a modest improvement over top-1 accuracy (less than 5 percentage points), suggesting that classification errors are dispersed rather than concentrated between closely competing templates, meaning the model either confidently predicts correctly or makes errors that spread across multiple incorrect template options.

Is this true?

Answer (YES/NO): NO